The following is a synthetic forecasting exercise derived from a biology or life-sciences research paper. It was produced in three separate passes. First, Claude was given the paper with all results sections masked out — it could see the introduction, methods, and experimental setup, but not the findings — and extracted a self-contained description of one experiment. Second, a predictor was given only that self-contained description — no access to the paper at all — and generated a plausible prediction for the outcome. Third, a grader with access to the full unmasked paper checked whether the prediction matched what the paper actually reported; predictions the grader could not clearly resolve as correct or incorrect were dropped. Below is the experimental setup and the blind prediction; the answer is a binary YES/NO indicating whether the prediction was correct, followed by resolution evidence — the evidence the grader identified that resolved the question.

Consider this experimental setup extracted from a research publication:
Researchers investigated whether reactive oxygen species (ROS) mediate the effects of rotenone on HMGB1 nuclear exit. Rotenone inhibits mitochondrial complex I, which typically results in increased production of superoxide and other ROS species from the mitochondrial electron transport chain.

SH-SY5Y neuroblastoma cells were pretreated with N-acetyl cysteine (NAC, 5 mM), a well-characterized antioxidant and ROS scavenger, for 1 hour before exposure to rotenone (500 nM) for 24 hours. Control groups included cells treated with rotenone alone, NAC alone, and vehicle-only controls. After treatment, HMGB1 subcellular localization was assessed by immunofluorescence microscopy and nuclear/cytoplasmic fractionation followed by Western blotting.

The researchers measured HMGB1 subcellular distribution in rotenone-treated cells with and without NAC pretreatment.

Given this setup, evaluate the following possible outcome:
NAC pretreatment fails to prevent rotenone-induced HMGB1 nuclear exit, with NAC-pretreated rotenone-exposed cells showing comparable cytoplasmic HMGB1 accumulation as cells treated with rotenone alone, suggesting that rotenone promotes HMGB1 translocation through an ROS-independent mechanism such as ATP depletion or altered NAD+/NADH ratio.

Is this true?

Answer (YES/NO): NO